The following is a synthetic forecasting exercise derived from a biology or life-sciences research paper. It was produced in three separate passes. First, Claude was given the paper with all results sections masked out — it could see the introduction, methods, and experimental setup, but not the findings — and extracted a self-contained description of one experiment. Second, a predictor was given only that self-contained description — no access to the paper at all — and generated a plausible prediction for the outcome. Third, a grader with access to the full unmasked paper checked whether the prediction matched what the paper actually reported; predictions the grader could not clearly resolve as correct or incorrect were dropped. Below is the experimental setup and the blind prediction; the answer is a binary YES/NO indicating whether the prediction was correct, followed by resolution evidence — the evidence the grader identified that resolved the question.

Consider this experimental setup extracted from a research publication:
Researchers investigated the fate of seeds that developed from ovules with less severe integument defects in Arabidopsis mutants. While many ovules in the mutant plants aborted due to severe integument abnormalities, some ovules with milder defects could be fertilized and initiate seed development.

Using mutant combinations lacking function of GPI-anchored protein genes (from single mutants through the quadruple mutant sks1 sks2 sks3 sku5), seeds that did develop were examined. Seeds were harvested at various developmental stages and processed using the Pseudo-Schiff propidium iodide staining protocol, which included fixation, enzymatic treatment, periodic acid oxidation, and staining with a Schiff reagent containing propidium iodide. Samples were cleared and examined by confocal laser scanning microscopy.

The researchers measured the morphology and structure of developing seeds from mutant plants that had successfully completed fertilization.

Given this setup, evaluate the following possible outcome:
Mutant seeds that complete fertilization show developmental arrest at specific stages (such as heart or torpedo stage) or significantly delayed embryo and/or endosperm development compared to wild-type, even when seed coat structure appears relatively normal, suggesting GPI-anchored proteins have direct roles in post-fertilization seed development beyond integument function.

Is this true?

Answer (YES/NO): NO